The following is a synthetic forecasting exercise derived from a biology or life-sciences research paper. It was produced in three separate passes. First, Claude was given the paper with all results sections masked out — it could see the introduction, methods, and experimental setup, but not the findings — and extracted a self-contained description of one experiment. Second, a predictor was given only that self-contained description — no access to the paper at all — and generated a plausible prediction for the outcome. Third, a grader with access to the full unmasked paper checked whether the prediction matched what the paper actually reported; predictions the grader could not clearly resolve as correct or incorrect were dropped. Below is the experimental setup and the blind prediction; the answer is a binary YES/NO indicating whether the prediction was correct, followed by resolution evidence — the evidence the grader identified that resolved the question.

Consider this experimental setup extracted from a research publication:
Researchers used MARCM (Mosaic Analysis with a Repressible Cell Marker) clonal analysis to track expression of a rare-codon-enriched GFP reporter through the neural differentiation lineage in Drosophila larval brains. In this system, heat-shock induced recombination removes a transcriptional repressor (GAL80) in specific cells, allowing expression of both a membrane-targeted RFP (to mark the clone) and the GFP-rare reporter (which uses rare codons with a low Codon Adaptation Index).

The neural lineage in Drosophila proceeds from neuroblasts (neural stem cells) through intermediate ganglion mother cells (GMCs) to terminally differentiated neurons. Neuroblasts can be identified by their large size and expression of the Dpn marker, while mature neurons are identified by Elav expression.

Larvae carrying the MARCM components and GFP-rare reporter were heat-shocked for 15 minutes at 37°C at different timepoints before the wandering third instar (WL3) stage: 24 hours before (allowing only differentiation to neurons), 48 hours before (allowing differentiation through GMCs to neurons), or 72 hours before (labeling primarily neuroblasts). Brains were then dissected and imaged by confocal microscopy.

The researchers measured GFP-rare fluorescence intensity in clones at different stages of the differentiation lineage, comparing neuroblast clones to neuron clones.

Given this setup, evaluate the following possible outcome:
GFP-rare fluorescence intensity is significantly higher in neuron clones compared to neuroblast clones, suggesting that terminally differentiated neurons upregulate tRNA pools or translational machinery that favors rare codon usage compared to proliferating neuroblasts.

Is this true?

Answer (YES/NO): YES